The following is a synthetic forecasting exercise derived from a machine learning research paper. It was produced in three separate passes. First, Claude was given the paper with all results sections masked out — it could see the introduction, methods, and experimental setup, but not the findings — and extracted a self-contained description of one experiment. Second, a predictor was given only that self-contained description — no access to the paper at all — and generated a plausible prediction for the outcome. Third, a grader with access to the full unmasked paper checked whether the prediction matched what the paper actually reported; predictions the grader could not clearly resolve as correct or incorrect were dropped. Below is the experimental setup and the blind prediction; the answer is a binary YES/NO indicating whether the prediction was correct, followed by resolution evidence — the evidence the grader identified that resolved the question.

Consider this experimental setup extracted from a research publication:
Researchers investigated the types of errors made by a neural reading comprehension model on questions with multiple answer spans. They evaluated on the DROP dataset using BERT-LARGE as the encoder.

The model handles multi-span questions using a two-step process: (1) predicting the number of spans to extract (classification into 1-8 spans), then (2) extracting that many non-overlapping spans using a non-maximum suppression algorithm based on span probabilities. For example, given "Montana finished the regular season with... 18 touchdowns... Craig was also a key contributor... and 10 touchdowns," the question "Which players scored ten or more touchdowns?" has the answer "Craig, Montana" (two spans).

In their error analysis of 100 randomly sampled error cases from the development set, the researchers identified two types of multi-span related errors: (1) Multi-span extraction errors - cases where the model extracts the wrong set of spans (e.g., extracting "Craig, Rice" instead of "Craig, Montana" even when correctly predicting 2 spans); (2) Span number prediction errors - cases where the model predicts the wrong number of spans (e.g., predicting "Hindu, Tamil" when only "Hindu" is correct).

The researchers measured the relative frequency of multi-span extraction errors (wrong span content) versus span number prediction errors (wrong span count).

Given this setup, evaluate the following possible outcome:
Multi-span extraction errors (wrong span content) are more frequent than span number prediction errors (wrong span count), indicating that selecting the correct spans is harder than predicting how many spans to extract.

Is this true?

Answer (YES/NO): YES